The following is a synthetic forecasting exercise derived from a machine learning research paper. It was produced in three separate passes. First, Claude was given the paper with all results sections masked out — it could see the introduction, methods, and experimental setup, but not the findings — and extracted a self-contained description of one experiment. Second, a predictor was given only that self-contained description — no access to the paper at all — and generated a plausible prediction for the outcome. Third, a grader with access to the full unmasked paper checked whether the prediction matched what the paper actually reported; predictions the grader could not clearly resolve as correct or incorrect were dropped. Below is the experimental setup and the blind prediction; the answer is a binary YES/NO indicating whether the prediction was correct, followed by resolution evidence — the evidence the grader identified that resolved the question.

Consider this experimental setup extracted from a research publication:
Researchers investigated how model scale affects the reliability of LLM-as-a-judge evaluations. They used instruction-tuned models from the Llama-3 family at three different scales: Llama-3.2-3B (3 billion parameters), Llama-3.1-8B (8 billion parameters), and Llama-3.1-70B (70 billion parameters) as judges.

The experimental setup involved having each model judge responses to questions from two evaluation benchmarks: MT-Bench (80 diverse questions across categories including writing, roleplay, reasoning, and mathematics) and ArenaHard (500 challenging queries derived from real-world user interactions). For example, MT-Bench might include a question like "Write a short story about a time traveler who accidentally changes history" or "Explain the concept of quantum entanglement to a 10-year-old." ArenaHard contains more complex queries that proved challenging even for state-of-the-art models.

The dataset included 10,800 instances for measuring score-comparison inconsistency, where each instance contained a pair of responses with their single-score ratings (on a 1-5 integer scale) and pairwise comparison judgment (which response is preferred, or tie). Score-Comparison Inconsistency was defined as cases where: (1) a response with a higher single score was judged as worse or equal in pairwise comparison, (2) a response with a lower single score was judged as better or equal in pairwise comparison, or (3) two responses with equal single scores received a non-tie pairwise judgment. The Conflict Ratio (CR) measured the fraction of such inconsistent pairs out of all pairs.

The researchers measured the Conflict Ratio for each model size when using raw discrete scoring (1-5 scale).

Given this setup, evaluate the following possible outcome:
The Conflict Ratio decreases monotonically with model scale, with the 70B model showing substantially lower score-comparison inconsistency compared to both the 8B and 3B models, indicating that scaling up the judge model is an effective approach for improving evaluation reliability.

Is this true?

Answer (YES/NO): NO